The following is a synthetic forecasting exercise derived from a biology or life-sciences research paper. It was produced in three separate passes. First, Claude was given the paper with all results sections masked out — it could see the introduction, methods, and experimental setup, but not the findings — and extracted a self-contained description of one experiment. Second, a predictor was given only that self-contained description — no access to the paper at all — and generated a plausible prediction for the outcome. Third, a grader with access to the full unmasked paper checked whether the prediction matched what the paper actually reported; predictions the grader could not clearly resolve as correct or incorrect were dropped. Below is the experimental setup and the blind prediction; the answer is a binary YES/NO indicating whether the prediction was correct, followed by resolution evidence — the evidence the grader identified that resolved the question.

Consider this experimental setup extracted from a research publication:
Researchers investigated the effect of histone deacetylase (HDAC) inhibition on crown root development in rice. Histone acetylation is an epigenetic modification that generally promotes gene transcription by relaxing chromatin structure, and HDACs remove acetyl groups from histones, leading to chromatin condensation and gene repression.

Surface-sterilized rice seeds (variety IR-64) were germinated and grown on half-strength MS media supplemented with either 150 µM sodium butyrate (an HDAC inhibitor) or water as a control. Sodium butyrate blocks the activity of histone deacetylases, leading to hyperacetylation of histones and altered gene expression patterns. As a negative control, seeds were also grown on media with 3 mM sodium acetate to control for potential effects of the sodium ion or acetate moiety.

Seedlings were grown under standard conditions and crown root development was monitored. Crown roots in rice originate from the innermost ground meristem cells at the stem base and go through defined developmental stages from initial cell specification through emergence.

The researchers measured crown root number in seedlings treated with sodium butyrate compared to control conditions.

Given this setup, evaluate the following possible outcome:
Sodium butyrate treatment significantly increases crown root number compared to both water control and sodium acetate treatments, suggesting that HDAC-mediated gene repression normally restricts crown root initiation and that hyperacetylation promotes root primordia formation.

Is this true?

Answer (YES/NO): NO